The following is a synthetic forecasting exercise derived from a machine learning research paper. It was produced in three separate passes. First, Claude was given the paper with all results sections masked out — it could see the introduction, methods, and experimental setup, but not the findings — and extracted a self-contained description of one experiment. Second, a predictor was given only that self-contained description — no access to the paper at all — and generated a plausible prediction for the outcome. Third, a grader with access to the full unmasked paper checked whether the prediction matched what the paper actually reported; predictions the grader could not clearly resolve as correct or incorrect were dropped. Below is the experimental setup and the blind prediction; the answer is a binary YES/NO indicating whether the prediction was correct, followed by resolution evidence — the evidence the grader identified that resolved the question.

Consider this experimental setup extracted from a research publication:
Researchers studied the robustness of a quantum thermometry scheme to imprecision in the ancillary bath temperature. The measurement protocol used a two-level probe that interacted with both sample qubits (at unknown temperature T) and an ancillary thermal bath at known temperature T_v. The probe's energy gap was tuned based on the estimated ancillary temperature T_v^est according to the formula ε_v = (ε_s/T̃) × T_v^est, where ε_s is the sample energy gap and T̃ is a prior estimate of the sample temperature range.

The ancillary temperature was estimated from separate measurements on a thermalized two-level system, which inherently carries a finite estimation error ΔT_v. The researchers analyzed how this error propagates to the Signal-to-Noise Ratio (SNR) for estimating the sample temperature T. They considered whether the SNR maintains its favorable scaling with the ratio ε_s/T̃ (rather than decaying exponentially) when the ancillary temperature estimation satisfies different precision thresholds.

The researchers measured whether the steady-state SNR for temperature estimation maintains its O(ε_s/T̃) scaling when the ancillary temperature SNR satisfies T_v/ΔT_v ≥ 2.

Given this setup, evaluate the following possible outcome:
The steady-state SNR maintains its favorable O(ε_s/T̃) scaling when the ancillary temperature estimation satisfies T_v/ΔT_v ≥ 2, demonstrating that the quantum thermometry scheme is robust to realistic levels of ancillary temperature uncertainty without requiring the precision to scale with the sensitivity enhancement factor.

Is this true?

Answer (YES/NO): YES